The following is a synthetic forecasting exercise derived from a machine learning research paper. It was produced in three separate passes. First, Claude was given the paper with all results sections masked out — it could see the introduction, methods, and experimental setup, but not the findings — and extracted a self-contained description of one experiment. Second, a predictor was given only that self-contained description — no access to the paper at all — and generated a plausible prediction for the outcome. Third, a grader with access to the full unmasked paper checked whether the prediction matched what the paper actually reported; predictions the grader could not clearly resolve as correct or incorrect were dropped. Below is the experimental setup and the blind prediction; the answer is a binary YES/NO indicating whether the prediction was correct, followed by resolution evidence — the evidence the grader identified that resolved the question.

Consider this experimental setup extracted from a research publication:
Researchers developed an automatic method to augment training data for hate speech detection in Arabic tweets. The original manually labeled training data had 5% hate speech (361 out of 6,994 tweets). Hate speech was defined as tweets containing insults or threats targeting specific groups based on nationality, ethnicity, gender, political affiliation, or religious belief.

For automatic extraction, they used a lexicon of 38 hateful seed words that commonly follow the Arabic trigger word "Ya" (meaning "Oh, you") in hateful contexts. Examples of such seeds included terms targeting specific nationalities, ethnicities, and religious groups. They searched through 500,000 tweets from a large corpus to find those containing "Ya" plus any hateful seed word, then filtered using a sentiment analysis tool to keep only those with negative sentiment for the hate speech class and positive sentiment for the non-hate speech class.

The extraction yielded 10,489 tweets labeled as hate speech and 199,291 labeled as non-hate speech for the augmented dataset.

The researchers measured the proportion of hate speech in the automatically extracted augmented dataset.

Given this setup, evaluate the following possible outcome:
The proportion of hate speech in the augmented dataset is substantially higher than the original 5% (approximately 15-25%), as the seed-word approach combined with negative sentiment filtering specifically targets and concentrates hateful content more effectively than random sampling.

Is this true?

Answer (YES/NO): NO